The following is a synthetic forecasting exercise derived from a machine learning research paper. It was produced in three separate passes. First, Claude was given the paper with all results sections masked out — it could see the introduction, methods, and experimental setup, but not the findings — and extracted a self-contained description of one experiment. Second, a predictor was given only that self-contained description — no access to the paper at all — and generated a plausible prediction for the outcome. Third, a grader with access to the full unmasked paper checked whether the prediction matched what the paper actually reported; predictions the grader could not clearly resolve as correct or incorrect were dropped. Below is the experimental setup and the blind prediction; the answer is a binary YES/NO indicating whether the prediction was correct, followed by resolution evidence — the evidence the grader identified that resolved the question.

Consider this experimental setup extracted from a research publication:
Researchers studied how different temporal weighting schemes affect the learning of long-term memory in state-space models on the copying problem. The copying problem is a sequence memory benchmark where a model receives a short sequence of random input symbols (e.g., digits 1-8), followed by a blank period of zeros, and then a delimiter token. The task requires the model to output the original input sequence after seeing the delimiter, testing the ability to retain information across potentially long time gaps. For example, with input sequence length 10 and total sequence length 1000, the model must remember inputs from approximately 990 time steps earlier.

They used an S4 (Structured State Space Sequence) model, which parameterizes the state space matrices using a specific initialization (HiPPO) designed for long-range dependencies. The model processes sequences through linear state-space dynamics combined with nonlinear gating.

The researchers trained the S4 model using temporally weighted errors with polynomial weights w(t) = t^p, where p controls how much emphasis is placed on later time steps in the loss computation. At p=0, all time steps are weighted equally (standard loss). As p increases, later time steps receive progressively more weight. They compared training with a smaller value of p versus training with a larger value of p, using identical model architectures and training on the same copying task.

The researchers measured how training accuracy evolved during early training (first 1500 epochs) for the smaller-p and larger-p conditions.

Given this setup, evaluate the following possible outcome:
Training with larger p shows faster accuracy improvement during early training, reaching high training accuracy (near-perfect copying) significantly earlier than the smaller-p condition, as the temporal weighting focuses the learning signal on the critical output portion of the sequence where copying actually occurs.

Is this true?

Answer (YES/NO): NO